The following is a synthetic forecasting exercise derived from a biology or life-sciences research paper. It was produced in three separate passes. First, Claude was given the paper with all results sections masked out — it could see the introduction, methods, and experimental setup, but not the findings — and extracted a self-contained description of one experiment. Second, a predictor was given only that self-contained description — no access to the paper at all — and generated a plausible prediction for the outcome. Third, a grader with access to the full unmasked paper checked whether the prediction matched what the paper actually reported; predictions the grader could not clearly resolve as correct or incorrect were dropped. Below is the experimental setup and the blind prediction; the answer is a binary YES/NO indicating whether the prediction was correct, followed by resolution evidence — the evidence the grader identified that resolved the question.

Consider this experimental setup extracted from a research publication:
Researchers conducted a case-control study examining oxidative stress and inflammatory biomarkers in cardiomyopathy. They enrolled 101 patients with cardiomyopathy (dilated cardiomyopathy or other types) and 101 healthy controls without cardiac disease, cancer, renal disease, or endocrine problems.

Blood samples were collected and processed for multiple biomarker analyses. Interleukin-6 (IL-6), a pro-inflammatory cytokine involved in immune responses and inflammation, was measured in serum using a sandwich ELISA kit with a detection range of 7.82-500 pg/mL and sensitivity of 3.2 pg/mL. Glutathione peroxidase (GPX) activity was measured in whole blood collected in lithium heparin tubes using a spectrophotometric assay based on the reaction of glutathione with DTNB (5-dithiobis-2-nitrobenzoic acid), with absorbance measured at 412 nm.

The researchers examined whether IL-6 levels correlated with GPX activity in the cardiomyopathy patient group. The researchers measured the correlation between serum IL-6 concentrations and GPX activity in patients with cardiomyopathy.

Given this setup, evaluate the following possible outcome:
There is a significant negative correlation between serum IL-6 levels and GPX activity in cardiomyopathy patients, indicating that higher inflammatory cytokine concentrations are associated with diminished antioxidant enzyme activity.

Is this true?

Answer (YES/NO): NO